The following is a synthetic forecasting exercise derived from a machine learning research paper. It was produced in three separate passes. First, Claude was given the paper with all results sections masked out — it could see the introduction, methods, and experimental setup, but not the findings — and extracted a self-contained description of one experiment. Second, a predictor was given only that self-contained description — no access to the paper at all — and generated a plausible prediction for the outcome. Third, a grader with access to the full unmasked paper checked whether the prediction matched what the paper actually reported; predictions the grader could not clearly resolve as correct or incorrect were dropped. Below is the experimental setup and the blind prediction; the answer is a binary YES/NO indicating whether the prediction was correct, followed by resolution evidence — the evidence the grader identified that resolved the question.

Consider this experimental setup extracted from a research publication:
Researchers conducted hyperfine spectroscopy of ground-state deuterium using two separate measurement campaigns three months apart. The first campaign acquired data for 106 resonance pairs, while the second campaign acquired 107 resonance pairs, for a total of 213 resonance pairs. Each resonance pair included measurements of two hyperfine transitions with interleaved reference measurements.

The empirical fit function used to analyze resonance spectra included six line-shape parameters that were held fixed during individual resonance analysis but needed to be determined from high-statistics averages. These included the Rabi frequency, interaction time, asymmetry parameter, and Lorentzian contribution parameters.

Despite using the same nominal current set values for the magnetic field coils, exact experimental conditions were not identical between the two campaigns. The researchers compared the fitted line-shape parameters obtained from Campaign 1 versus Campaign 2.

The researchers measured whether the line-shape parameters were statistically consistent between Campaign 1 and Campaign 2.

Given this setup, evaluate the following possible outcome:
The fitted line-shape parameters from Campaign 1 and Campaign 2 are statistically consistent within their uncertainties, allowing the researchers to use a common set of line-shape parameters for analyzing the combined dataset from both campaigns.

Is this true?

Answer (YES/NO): NO